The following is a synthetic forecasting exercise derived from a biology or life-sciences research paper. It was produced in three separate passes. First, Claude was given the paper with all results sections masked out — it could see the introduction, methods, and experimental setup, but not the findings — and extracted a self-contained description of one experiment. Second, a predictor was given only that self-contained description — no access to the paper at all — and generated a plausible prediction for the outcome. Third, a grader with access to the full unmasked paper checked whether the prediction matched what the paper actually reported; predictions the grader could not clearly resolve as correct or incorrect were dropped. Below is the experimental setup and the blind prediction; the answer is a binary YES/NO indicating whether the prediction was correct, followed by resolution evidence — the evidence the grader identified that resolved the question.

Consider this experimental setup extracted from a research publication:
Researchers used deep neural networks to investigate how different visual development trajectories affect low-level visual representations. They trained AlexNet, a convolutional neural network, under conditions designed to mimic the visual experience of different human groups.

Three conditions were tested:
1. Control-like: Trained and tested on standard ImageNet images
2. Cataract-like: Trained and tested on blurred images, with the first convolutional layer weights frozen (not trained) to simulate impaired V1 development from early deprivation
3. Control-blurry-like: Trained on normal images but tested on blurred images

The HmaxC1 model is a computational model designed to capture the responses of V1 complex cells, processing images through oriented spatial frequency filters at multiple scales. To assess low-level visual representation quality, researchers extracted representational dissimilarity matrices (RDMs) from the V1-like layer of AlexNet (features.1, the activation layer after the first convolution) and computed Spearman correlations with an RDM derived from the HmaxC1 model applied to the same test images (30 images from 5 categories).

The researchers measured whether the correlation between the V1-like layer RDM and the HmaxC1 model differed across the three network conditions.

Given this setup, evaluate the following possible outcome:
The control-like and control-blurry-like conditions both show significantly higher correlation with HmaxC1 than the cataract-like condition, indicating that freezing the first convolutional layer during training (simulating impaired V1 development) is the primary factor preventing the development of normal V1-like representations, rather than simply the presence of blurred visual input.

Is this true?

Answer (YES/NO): NO